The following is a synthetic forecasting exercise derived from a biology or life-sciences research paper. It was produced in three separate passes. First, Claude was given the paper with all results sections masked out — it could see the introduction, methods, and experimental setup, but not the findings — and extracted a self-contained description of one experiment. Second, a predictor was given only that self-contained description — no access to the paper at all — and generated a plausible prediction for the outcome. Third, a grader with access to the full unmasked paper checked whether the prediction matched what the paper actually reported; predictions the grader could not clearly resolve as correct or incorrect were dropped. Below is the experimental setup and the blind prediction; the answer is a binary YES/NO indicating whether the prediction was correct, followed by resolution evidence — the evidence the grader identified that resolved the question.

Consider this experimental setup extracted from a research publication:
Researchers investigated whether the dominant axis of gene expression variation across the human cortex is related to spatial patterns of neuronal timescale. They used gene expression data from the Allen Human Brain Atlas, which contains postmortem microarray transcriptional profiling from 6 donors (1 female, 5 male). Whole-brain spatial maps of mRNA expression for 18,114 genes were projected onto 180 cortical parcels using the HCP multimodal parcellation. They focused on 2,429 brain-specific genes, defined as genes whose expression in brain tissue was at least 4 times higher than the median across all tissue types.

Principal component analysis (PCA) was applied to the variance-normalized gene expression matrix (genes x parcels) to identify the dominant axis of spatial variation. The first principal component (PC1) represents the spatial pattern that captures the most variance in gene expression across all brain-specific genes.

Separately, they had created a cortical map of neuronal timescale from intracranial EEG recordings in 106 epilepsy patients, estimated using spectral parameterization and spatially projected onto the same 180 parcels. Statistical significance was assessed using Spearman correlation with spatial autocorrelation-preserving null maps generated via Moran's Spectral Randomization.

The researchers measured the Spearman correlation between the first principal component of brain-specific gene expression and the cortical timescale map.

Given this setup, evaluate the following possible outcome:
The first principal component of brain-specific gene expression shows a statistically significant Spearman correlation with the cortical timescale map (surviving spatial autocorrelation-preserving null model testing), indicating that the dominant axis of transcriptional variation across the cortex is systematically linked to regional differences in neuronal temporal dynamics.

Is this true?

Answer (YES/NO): YES